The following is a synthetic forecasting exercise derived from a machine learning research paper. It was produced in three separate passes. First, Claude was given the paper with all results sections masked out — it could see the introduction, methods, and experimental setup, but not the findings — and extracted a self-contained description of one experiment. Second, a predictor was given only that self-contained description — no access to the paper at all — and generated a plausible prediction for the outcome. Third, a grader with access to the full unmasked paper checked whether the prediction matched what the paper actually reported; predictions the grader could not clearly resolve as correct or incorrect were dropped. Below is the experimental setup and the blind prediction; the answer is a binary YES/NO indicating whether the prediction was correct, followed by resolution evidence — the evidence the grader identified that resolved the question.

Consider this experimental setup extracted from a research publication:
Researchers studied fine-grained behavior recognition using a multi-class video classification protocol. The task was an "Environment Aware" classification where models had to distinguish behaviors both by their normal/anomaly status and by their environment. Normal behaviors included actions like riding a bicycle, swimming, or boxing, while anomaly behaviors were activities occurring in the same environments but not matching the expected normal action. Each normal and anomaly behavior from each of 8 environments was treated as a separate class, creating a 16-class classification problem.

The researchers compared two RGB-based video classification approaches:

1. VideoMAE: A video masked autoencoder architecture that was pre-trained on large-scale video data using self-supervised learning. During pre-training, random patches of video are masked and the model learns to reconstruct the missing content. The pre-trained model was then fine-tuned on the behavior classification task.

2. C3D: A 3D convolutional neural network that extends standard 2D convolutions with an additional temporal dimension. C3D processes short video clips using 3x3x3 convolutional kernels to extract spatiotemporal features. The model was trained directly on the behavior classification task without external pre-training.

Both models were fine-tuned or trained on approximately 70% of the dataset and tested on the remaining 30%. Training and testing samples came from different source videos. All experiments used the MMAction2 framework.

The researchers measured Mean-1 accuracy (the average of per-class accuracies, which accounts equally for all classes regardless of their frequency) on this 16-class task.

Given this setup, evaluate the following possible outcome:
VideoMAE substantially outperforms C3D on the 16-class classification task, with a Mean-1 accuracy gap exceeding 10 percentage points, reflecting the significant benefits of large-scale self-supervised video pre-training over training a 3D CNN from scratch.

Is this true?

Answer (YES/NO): NO